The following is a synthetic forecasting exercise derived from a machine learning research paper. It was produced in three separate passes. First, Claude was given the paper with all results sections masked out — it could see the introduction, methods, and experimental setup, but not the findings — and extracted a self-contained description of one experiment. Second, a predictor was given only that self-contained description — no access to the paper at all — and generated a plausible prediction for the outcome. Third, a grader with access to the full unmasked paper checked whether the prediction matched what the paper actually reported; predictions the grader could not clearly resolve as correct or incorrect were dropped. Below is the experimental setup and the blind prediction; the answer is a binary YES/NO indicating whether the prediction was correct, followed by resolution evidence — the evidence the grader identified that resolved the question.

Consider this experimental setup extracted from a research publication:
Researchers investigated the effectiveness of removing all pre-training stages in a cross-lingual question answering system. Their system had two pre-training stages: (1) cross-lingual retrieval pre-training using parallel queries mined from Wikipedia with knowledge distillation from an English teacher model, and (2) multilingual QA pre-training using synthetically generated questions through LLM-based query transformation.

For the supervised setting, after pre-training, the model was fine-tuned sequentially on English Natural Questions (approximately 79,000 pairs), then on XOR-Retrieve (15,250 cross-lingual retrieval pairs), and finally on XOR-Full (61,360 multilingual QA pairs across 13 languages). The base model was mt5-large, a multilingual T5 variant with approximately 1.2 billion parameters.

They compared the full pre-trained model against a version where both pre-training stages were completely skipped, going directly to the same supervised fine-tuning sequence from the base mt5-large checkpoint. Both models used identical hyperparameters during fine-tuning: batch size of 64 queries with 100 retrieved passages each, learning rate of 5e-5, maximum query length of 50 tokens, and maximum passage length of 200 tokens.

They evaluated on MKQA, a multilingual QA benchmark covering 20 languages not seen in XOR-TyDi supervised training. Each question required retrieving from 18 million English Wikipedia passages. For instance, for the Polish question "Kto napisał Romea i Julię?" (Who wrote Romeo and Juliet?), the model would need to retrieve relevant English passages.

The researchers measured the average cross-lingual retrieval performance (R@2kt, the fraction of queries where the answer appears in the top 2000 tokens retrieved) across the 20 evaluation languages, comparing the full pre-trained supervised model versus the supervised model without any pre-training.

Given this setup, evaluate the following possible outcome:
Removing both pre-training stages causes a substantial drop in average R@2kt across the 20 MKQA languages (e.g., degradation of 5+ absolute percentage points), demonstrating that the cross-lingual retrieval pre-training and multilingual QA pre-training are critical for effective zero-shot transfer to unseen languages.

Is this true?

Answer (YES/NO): NO